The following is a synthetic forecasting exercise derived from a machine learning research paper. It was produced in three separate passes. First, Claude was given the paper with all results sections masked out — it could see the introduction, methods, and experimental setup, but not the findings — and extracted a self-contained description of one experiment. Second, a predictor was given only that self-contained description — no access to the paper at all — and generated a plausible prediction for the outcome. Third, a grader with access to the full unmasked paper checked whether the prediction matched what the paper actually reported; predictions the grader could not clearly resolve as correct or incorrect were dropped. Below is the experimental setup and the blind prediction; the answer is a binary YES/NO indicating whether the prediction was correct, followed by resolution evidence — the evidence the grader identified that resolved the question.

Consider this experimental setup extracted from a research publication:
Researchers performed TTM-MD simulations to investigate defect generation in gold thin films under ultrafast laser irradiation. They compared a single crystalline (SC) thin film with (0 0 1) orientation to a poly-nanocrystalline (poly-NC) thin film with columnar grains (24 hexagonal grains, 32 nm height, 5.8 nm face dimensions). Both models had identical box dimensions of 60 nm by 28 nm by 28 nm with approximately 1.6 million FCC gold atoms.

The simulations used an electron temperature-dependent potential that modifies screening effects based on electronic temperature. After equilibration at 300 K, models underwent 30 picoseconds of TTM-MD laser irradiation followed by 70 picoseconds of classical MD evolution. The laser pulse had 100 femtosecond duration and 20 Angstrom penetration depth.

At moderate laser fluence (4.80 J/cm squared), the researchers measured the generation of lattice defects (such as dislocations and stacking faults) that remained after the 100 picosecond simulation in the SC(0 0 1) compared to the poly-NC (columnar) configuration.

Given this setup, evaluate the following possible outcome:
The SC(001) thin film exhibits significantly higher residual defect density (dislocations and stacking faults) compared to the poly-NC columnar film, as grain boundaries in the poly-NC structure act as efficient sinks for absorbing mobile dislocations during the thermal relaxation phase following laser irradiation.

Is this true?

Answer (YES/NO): NO